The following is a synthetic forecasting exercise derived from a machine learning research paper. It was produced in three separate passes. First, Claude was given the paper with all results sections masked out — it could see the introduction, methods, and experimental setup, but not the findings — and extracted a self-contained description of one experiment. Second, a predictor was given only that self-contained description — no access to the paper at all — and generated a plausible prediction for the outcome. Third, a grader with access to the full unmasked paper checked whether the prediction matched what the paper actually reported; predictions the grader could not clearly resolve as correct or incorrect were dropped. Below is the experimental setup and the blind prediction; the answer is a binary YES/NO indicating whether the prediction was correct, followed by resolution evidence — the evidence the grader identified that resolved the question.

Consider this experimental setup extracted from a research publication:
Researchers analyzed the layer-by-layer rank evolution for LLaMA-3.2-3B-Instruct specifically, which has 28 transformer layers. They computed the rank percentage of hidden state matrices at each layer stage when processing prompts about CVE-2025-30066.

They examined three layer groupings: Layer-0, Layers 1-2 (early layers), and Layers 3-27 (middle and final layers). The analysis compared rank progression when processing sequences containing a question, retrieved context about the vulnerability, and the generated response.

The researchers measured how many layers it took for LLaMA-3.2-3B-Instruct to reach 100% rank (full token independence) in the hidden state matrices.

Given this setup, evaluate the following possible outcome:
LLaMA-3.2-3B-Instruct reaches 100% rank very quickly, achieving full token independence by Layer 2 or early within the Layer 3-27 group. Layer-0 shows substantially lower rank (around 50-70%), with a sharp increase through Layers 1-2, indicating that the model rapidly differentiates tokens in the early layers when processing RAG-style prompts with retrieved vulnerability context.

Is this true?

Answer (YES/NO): NO